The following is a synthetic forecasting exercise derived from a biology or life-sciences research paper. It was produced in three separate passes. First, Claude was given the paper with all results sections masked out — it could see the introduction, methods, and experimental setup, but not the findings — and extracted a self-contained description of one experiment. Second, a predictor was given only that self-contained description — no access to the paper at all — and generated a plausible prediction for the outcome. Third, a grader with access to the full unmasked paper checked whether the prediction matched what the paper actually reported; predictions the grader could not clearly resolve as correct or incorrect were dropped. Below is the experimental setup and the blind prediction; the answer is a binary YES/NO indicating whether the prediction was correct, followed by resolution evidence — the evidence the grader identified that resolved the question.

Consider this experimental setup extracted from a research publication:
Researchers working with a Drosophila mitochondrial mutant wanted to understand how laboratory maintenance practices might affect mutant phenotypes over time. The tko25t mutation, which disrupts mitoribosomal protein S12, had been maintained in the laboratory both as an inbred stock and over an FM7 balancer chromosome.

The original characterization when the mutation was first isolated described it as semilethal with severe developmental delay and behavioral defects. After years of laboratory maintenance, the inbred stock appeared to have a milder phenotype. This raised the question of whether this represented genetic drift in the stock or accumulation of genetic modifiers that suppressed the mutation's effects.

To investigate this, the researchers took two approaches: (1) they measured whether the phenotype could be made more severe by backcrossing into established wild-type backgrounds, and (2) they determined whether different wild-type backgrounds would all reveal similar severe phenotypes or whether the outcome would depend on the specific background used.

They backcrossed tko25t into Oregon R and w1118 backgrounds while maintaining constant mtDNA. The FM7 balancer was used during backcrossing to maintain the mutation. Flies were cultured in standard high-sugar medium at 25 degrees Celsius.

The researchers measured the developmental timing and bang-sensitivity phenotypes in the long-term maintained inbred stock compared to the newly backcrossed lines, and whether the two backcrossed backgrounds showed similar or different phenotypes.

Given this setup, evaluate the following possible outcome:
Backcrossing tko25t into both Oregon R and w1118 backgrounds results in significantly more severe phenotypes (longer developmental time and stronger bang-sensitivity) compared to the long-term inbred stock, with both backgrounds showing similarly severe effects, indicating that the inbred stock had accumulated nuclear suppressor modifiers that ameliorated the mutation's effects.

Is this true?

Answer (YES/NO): NO